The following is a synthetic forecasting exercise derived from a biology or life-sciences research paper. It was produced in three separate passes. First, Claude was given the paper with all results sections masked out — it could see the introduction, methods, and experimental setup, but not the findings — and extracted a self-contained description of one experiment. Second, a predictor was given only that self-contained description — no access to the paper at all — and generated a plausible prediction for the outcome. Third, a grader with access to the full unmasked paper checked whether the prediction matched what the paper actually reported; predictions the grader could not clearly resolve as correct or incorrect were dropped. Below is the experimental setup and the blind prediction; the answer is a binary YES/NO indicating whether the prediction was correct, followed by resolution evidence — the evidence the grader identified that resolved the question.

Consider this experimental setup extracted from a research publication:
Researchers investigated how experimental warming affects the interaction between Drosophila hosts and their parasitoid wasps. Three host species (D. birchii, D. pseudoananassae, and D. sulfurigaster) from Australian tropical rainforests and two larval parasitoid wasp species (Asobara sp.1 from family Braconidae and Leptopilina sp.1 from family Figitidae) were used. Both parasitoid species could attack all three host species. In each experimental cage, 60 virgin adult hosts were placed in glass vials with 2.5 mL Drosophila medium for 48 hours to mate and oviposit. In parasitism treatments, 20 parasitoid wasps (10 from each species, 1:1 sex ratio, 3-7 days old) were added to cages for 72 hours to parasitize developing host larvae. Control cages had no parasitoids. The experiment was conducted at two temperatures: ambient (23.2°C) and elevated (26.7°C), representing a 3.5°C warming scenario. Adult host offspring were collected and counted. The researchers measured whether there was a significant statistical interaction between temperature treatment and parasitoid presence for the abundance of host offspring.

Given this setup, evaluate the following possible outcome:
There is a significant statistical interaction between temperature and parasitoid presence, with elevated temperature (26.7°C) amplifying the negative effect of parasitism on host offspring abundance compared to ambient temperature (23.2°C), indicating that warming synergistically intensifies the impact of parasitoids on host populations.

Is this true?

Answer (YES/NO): NO